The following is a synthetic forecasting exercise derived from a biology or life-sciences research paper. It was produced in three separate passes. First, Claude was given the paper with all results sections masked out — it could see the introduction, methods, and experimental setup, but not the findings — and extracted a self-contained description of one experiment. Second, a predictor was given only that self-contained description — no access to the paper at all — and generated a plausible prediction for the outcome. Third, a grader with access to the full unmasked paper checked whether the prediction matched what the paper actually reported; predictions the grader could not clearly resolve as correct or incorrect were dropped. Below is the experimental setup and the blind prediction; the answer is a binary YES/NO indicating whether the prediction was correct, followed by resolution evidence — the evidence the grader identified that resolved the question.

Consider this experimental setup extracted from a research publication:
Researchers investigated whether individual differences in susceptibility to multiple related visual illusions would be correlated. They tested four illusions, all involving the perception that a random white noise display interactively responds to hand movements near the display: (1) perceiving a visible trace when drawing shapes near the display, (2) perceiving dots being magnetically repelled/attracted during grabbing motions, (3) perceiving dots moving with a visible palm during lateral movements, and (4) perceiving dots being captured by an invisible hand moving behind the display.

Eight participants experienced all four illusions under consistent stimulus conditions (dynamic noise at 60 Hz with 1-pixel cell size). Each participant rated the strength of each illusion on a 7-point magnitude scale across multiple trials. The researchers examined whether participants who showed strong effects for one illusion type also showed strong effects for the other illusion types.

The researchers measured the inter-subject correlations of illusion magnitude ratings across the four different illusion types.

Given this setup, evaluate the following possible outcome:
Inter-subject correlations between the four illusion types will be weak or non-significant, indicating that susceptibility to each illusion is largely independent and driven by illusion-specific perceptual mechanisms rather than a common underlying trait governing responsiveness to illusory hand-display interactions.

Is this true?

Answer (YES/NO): YES